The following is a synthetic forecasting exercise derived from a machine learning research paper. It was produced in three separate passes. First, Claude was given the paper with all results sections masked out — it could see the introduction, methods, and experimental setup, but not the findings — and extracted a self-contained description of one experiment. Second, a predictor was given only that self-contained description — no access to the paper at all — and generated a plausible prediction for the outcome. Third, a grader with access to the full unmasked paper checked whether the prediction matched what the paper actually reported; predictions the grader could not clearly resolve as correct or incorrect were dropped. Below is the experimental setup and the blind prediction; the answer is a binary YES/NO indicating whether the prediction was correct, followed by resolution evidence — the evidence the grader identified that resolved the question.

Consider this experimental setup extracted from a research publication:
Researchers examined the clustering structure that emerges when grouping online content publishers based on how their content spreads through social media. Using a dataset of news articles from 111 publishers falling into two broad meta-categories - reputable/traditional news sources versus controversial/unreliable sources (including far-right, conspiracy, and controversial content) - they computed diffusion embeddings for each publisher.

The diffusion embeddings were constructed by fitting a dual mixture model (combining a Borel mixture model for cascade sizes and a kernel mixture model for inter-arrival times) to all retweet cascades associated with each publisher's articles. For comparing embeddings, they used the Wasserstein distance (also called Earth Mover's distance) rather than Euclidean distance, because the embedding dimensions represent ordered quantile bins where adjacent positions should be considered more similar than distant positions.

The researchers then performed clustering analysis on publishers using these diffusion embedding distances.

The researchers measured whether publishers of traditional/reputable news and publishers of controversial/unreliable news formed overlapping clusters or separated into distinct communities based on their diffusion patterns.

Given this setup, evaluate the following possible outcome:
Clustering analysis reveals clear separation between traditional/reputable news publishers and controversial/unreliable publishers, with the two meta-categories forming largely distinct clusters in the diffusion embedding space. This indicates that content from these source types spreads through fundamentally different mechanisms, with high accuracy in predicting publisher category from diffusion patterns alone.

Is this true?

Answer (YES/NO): YES